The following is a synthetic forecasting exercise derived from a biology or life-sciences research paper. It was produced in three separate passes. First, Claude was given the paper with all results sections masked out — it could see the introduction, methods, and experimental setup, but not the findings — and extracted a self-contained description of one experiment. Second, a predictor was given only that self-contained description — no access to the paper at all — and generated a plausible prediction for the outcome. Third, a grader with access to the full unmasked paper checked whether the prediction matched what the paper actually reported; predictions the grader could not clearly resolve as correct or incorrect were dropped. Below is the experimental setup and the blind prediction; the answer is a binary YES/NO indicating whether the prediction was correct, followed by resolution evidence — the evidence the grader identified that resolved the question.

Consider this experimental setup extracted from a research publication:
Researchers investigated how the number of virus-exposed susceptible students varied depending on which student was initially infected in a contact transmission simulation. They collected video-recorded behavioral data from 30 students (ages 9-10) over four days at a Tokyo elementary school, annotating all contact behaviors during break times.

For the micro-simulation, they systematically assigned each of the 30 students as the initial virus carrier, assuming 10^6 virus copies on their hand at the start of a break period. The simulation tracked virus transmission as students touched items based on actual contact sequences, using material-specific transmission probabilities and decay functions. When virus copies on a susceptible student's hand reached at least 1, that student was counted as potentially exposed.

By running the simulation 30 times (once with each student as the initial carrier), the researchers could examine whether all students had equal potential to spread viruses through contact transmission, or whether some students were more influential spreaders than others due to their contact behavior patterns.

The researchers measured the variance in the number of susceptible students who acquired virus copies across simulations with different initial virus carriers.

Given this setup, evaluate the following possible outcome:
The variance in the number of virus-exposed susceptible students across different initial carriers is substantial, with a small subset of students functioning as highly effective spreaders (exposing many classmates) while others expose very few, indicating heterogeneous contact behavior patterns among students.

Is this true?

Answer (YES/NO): NO